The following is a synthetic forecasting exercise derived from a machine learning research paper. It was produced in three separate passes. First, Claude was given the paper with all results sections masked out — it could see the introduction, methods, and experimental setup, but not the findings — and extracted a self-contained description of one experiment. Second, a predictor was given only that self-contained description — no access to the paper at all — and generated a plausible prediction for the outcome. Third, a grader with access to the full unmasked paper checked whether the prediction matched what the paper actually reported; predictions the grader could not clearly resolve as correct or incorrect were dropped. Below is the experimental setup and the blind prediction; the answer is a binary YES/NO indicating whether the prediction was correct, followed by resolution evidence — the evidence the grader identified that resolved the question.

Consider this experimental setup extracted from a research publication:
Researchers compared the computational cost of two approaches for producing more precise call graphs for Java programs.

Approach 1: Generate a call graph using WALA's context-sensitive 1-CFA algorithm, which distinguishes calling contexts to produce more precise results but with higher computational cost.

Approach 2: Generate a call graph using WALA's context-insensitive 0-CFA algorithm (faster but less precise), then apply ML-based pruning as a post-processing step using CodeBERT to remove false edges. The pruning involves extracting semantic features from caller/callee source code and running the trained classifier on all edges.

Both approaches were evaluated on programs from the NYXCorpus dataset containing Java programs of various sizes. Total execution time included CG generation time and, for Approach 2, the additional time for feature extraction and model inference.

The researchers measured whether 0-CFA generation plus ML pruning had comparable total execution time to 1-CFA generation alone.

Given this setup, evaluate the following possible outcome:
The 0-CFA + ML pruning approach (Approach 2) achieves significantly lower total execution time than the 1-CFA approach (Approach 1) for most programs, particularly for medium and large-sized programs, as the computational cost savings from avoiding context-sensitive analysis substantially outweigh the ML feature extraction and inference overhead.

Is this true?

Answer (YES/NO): NO